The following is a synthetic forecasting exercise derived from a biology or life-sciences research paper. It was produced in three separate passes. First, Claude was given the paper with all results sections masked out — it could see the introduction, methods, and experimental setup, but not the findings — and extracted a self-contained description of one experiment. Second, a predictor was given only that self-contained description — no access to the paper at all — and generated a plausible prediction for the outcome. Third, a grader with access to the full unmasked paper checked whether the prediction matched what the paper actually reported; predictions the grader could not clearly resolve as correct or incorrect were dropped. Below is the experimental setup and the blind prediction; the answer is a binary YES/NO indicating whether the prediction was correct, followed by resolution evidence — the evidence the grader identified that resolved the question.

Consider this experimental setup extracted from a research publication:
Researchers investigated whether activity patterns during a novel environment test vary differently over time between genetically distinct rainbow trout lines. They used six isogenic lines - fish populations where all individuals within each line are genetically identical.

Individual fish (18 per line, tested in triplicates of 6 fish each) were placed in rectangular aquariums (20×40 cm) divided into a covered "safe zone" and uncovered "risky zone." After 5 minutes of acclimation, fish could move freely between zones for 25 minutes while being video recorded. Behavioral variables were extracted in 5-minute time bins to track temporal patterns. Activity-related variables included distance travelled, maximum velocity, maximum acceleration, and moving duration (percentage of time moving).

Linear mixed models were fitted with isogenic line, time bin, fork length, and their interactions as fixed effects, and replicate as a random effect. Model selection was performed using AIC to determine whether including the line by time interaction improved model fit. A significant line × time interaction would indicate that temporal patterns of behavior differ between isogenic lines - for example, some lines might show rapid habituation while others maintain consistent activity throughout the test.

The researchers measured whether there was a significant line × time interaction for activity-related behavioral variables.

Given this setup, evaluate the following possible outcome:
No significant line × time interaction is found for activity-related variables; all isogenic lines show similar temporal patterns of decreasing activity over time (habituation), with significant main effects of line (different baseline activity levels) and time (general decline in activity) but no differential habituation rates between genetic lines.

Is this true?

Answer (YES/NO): NO